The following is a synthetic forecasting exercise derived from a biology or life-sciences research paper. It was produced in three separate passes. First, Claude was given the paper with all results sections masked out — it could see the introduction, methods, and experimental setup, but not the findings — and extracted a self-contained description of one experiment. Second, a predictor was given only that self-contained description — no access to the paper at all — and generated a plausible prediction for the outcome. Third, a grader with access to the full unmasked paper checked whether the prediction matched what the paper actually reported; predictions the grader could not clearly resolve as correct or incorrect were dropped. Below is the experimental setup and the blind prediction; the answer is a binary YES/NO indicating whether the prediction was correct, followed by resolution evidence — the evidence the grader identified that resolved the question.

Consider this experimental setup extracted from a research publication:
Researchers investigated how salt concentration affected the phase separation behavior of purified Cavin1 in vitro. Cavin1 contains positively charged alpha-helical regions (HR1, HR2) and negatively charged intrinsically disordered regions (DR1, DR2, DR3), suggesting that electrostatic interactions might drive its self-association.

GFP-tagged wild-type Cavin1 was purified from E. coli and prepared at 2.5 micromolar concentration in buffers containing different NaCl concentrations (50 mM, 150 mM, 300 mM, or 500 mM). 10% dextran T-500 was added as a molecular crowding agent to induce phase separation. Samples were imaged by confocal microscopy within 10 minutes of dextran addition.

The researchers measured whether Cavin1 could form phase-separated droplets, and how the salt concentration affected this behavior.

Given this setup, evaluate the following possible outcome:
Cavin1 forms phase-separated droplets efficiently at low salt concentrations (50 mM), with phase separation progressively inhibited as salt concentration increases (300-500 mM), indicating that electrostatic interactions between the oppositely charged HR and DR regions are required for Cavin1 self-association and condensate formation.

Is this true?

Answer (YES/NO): YES